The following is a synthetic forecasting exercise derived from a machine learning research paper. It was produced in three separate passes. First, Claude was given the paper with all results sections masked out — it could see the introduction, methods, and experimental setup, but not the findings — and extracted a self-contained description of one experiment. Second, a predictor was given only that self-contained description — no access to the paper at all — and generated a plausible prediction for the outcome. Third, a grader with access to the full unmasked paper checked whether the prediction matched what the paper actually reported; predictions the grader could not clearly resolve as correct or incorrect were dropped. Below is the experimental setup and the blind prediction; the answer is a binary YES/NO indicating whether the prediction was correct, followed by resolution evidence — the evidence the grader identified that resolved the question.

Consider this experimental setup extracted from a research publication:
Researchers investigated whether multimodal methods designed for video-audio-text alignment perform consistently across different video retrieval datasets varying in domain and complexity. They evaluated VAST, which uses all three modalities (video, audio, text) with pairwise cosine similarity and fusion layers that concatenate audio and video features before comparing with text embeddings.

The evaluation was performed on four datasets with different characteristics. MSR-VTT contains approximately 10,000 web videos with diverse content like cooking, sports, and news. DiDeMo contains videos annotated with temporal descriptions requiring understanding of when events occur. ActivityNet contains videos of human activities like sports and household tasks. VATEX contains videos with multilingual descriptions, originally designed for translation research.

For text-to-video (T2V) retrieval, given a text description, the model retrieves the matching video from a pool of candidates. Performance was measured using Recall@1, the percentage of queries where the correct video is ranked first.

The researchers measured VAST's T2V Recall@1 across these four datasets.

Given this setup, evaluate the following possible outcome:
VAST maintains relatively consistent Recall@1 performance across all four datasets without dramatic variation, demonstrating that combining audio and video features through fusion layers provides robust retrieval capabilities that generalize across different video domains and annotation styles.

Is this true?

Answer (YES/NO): NO